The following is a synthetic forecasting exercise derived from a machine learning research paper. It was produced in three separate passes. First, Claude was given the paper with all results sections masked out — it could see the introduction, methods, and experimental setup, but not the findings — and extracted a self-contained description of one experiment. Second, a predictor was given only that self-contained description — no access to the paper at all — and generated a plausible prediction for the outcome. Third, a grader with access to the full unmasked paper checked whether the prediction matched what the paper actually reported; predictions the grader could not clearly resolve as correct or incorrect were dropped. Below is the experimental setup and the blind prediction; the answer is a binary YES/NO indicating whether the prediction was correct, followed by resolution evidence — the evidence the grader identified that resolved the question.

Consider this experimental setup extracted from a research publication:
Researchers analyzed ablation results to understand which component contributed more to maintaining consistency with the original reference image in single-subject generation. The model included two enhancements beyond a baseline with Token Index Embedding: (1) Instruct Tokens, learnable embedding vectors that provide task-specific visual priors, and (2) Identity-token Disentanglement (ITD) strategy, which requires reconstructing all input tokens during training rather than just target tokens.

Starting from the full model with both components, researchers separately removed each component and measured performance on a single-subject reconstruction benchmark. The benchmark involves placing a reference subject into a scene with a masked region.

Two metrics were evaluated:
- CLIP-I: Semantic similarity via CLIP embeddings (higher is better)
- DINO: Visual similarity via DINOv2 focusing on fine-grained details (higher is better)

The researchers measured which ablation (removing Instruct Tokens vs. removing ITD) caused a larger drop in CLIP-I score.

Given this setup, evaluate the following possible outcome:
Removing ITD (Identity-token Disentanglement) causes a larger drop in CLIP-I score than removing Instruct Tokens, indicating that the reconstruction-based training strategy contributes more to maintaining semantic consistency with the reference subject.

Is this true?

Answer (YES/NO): NO